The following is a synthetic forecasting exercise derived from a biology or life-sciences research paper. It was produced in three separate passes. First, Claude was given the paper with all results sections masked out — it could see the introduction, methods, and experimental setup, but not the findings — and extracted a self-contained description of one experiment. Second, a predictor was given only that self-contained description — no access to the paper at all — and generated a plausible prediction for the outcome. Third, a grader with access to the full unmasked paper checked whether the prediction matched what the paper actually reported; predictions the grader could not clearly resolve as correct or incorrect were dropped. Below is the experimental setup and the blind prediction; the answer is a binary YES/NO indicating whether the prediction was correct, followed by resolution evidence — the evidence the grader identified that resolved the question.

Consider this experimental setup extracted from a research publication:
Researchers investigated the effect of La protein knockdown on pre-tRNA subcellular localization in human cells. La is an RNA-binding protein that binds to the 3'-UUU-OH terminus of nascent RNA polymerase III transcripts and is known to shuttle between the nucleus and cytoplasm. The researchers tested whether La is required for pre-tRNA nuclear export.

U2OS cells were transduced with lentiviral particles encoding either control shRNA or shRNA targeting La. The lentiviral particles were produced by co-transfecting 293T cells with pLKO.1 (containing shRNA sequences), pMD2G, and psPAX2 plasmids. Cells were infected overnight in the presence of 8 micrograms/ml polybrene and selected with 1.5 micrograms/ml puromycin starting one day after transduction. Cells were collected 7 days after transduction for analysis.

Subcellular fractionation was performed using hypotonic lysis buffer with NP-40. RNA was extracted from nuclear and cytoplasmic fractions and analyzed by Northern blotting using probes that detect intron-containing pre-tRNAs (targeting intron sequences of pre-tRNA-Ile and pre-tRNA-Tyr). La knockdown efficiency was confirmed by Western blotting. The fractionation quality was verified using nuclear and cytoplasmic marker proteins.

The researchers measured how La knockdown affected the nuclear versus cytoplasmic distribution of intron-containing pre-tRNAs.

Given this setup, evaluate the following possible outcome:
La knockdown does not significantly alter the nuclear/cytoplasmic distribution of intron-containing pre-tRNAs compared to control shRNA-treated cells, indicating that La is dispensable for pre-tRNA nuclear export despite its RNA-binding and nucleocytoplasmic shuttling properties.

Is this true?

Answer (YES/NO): NO